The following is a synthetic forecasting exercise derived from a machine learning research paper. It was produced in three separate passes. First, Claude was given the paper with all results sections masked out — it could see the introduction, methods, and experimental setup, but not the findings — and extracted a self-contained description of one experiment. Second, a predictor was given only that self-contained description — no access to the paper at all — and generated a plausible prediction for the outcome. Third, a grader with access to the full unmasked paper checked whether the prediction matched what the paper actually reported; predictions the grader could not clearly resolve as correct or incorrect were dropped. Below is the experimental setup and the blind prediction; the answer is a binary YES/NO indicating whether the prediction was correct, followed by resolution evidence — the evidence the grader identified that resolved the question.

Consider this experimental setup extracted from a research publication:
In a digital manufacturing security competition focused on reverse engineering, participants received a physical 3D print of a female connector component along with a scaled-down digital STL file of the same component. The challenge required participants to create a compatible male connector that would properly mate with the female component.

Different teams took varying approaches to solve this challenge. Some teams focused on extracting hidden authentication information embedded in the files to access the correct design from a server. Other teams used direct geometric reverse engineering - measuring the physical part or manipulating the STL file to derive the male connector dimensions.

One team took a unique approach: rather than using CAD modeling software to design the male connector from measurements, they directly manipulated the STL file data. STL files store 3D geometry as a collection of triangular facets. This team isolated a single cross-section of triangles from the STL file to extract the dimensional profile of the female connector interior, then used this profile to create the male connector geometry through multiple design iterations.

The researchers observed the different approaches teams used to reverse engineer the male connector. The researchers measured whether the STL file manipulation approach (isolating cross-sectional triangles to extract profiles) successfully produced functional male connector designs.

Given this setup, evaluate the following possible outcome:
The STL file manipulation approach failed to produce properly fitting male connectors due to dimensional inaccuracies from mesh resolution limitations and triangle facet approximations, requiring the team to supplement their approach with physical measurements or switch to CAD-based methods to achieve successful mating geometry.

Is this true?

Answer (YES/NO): NO